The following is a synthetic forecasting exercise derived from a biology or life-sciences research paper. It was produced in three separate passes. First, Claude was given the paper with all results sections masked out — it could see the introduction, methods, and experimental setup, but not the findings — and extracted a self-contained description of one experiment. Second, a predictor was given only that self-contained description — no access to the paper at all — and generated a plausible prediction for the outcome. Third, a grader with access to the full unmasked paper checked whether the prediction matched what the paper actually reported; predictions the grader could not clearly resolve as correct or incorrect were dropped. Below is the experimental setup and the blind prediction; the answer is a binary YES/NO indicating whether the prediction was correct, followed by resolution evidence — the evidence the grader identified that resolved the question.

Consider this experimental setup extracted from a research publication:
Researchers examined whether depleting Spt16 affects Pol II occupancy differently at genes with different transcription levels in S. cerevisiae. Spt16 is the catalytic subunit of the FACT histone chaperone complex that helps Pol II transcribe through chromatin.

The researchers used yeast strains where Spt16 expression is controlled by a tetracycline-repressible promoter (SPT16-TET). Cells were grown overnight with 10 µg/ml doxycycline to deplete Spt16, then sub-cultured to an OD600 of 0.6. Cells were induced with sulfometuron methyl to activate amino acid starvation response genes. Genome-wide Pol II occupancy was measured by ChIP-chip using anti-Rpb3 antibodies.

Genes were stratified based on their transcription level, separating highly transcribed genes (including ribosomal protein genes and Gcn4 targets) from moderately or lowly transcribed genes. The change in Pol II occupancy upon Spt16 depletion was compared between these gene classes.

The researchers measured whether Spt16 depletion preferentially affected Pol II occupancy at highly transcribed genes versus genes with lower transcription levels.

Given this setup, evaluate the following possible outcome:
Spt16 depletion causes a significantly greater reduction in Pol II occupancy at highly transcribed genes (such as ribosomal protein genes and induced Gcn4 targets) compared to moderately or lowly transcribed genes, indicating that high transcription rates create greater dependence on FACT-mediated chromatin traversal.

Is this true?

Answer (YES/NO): YES